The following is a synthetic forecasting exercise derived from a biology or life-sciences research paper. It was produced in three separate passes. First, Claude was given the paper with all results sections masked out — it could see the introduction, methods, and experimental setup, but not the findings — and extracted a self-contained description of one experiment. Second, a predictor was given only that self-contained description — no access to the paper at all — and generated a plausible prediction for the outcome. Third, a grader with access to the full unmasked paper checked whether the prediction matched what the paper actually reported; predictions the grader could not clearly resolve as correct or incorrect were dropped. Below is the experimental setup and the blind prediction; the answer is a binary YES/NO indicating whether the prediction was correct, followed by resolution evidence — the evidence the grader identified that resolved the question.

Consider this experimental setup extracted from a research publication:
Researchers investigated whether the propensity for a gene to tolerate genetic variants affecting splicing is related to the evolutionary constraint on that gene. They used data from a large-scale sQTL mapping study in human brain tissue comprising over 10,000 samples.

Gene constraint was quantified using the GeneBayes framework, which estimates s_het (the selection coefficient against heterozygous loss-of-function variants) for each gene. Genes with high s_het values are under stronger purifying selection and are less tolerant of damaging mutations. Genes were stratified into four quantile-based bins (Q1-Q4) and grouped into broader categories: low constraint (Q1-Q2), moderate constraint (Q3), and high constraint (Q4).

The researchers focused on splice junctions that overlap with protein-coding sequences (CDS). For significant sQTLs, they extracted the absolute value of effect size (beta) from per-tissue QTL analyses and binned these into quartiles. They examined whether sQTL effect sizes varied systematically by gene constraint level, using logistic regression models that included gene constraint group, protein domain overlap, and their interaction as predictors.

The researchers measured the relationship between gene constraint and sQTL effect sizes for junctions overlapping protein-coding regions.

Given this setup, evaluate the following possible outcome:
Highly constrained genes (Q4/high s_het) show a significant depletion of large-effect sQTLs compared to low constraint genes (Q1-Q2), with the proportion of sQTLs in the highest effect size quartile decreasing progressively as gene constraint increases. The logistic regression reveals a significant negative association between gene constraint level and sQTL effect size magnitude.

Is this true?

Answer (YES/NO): YES